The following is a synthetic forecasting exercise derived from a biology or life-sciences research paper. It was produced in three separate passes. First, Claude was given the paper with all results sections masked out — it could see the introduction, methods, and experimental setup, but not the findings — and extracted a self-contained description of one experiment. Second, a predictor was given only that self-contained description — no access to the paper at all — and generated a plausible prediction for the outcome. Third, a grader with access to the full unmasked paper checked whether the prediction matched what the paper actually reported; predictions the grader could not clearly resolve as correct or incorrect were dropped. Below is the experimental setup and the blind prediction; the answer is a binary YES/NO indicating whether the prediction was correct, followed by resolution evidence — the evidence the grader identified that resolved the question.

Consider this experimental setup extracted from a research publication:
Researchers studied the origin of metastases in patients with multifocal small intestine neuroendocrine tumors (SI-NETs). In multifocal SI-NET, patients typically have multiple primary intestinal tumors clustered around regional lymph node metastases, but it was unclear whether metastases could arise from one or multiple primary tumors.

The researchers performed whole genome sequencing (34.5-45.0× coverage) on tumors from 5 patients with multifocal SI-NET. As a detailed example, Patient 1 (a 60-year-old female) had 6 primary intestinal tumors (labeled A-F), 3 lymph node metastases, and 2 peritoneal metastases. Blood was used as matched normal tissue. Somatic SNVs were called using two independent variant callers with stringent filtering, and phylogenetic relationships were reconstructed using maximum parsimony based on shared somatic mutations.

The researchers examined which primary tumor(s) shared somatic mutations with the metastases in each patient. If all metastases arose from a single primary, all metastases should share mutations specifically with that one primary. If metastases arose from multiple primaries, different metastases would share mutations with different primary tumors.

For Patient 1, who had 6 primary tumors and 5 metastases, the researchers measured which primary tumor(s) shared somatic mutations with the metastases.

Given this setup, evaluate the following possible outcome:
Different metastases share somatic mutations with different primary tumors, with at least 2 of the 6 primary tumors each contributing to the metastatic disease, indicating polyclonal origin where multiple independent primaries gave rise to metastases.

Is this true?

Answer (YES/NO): NO